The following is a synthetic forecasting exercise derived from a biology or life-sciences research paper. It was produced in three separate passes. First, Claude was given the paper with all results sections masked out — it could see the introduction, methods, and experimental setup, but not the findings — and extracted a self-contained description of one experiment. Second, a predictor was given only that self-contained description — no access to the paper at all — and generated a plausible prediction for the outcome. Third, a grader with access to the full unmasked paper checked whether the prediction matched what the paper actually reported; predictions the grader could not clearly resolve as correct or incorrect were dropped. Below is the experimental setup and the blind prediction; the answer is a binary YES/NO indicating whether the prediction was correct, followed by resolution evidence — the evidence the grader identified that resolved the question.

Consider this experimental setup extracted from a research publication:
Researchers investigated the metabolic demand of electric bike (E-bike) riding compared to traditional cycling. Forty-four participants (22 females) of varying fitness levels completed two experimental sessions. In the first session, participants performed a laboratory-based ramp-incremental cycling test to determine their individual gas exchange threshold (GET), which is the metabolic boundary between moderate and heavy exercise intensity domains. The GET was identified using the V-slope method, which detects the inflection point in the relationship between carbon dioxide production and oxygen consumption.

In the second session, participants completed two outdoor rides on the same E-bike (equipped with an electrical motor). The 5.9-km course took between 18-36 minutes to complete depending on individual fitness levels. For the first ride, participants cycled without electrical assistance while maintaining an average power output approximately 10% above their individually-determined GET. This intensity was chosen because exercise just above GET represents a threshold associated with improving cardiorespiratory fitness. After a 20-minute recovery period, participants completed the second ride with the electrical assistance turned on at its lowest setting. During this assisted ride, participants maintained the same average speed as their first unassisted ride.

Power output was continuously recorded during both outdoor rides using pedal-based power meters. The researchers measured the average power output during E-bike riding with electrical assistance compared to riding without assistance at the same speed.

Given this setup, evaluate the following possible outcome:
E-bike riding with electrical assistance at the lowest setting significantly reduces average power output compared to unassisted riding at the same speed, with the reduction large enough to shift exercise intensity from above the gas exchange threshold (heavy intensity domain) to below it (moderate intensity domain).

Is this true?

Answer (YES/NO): YES